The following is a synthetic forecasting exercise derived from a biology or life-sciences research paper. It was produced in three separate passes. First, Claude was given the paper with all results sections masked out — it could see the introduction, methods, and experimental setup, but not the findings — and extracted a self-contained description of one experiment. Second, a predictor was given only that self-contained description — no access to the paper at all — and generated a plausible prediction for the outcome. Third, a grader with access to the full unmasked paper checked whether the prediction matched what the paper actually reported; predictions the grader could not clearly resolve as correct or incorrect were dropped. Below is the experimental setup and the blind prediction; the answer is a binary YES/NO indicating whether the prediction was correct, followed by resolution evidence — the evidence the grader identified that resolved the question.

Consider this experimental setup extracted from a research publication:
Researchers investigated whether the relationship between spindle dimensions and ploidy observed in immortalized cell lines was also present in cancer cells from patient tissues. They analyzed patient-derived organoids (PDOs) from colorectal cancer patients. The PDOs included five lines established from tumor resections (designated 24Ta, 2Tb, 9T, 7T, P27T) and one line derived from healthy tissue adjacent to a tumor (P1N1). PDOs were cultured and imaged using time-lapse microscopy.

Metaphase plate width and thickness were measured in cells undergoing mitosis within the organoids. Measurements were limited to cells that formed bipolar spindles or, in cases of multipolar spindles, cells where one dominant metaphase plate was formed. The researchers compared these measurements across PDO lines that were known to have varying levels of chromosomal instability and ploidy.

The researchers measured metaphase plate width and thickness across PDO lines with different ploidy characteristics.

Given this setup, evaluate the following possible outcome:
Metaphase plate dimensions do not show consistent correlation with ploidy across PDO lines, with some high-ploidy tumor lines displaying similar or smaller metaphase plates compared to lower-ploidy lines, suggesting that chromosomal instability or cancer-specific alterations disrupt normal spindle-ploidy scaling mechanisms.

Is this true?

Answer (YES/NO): NO